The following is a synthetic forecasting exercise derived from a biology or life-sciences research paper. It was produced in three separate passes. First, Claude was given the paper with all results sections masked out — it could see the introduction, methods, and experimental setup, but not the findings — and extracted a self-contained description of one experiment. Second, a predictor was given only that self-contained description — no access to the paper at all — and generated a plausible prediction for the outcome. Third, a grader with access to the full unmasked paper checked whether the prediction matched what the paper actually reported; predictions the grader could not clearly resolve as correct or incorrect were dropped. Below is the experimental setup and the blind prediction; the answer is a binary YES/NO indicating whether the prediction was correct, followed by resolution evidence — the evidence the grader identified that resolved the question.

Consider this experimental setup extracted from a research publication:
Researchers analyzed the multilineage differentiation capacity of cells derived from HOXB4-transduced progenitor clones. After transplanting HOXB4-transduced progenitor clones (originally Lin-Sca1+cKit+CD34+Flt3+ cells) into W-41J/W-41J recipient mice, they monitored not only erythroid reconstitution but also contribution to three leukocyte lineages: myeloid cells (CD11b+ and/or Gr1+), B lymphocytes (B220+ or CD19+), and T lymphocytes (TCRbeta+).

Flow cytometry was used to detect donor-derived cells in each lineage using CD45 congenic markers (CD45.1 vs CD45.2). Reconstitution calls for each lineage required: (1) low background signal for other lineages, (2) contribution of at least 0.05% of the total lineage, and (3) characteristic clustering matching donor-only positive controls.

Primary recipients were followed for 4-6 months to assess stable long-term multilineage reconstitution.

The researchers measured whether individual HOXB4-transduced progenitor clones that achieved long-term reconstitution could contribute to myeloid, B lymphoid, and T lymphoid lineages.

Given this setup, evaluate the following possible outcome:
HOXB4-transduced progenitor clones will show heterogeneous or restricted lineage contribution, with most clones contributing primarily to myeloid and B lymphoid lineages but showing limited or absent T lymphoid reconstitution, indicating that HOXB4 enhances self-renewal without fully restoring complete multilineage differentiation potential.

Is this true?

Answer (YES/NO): NO